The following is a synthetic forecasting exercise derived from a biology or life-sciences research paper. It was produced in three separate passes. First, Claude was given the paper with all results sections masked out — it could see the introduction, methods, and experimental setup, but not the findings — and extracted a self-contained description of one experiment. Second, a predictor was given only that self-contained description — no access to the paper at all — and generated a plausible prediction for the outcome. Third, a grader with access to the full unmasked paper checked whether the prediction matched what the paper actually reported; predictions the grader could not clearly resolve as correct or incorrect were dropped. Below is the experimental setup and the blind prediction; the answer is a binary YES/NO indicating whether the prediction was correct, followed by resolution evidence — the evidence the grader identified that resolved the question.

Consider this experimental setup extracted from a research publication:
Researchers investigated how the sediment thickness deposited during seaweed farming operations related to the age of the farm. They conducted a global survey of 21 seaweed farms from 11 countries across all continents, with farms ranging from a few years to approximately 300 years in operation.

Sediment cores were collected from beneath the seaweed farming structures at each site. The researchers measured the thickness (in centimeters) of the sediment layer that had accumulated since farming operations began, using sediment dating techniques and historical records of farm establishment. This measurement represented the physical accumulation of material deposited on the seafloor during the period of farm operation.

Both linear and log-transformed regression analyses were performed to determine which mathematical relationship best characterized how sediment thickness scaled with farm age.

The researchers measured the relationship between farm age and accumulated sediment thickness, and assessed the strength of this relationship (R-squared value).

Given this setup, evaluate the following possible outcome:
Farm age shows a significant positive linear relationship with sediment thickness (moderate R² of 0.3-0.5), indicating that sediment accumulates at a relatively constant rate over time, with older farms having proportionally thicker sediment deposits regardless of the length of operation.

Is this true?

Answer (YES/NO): NO